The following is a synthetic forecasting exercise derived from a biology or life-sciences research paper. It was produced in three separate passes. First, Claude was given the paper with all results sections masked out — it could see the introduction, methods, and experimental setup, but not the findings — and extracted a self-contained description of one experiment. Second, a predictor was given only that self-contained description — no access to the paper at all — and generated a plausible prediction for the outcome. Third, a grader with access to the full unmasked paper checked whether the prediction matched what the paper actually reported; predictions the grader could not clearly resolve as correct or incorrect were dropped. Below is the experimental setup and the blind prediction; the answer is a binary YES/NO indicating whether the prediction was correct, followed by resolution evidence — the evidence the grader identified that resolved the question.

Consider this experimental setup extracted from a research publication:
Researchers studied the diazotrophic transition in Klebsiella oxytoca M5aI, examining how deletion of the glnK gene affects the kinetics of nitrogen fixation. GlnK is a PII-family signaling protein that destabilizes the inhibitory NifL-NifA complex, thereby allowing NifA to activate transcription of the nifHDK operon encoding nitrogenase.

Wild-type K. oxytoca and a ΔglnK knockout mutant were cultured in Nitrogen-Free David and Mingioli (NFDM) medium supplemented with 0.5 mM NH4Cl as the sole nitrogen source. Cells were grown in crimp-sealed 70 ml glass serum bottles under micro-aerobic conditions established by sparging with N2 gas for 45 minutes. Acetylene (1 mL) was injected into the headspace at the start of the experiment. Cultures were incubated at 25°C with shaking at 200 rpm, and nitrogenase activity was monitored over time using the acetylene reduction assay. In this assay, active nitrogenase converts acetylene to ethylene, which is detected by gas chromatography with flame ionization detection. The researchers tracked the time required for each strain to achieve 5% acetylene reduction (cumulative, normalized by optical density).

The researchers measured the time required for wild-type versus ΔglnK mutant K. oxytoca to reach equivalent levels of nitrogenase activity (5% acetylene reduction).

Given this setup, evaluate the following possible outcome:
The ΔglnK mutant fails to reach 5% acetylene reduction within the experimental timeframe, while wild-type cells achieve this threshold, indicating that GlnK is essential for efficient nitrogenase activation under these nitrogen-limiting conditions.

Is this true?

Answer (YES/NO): NO